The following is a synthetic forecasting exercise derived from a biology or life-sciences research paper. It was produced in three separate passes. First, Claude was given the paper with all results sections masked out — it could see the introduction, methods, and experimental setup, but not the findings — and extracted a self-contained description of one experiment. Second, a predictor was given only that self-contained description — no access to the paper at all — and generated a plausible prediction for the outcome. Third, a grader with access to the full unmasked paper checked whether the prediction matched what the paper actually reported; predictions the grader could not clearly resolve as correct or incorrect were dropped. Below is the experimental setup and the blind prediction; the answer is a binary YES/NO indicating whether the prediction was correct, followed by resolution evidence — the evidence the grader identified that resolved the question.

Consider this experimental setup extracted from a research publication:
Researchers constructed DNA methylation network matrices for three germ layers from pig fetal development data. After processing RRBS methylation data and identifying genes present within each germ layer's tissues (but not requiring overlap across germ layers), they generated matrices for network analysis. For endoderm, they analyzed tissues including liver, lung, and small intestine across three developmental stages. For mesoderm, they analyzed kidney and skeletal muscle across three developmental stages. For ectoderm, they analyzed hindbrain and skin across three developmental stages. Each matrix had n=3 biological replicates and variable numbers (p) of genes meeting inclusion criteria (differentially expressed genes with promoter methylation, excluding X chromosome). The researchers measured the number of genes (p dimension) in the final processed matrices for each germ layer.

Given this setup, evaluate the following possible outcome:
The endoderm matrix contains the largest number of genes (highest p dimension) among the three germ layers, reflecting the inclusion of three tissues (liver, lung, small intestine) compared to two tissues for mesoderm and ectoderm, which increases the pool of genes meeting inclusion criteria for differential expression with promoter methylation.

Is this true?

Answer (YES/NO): NO